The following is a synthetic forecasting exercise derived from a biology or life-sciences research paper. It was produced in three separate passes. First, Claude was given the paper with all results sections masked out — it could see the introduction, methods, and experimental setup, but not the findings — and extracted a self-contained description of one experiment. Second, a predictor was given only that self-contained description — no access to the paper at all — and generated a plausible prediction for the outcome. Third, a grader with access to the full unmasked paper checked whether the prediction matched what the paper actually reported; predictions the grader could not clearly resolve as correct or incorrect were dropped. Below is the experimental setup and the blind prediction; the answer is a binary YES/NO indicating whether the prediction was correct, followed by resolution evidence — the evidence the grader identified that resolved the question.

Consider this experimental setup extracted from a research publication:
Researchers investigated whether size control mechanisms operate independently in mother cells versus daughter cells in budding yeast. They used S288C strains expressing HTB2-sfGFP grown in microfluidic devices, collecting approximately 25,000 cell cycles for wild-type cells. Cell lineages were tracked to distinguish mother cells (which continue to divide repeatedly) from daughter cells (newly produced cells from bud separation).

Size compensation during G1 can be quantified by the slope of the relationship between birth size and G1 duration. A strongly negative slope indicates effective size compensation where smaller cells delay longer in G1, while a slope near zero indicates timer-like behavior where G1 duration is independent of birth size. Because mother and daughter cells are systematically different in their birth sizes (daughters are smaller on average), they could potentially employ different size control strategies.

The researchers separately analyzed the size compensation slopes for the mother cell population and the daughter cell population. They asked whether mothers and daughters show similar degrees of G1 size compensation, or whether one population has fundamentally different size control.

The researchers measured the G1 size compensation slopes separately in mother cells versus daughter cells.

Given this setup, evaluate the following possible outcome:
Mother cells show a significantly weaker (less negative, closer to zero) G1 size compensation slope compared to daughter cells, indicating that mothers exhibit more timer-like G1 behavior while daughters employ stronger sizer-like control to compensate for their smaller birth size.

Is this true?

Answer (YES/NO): YES